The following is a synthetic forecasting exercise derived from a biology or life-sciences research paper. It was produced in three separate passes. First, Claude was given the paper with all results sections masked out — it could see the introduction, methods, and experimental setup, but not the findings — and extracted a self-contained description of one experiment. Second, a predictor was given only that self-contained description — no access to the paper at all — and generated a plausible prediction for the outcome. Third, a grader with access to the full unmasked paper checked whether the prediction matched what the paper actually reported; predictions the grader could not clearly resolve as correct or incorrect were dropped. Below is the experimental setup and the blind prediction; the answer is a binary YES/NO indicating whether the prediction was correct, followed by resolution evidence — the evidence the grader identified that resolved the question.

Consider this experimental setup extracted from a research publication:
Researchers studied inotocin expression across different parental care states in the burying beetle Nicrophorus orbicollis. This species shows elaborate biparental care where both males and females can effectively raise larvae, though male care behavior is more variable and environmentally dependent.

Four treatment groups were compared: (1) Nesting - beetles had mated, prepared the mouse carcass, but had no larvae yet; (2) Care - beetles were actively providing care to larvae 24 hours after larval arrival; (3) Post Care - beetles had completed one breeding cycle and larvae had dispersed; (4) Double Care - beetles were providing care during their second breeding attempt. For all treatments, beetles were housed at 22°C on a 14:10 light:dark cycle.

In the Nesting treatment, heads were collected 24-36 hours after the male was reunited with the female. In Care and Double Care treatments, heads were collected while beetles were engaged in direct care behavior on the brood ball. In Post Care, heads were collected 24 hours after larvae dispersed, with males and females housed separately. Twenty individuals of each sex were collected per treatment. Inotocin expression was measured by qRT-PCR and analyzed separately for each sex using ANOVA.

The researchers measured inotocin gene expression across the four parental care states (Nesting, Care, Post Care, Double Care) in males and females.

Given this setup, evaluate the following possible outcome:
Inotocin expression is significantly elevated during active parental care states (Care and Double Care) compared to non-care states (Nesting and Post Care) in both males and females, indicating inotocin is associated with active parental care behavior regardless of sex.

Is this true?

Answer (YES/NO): NO